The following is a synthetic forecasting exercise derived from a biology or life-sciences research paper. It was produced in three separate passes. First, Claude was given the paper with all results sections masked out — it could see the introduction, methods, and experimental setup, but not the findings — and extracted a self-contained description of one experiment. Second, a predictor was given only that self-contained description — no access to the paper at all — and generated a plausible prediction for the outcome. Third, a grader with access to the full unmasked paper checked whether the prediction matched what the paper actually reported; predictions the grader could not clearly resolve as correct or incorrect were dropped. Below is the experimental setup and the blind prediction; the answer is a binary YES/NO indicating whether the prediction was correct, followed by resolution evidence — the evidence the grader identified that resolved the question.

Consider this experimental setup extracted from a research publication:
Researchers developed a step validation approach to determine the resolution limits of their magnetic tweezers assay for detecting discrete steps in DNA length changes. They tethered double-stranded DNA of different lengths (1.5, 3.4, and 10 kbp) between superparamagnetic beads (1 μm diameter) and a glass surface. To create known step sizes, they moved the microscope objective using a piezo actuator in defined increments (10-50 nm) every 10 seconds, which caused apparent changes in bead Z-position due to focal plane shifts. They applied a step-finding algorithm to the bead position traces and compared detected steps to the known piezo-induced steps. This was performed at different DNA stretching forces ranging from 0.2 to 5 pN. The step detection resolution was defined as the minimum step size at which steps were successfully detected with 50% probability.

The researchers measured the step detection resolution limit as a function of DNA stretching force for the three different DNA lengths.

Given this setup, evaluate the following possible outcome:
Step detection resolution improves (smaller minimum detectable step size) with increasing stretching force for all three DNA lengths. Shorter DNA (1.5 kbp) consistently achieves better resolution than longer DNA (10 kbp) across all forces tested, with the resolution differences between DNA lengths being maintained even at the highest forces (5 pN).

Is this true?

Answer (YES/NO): NO